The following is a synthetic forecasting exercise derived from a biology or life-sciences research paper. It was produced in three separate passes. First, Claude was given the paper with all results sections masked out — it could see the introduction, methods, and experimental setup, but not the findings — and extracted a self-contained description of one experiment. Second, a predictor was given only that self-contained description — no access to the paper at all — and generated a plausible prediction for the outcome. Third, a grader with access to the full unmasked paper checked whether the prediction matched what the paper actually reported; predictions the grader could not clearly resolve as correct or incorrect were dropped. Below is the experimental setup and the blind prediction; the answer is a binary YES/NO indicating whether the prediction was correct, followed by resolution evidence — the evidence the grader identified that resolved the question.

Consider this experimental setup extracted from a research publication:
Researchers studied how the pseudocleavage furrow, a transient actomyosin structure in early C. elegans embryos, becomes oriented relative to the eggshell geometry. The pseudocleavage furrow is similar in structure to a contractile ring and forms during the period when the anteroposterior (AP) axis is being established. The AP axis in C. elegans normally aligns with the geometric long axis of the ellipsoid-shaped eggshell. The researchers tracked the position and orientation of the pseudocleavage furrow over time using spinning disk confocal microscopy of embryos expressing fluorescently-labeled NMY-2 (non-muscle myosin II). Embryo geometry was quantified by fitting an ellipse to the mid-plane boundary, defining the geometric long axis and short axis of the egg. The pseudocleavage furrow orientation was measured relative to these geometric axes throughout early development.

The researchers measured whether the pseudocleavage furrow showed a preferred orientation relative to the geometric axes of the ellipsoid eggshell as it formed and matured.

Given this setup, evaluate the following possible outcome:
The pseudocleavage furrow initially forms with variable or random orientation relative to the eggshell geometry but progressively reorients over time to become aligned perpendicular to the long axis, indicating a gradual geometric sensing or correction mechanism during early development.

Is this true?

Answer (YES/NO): YES